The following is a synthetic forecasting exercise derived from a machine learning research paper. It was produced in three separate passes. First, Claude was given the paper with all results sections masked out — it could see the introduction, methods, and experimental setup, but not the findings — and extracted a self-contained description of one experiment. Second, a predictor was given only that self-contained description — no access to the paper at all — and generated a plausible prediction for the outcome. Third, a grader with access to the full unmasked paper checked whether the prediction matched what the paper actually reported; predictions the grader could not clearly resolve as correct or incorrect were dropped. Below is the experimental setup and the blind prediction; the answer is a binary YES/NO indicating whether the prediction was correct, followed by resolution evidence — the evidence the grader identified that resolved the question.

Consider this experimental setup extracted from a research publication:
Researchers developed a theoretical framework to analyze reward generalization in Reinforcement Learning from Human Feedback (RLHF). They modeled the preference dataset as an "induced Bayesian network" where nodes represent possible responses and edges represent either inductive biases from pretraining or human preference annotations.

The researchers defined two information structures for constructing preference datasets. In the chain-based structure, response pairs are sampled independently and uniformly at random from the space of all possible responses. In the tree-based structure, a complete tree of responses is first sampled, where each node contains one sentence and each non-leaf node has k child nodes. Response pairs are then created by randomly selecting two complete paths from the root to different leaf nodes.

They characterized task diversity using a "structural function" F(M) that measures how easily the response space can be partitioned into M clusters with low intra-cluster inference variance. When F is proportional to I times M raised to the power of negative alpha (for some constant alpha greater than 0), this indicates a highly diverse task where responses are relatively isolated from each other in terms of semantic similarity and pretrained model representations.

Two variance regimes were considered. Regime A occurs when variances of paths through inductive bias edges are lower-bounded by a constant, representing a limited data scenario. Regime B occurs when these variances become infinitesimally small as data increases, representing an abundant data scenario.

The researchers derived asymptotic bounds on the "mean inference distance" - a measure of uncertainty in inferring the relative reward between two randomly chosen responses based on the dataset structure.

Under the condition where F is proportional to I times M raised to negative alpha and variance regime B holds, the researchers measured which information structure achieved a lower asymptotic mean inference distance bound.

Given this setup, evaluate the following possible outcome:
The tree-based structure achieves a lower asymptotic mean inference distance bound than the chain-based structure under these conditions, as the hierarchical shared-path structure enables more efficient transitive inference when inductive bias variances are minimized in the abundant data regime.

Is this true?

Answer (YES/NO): NO